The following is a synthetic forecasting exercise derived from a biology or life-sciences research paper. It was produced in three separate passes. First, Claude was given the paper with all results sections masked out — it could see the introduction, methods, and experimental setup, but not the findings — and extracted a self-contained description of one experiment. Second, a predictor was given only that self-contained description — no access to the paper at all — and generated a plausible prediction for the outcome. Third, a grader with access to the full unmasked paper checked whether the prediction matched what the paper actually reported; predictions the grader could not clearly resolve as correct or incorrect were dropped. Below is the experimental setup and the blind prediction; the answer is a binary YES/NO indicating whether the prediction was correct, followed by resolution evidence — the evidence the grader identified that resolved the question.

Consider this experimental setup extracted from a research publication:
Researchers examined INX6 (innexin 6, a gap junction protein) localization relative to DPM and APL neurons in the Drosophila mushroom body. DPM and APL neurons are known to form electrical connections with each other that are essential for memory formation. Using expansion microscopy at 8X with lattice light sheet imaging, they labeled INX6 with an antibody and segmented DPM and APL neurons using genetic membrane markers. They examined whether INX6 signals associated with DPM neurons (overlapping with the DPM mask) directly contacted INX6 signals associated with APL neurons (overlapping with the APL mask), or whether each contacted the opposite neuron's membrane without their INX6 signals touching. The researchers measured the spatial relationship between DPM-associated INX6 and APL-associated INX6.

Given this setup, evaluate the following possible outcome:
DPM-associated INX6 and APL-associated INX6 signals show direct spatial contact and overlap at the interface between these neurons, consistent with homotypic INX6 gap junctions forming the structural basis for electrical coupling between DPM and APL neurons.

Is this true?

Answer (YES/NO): NO